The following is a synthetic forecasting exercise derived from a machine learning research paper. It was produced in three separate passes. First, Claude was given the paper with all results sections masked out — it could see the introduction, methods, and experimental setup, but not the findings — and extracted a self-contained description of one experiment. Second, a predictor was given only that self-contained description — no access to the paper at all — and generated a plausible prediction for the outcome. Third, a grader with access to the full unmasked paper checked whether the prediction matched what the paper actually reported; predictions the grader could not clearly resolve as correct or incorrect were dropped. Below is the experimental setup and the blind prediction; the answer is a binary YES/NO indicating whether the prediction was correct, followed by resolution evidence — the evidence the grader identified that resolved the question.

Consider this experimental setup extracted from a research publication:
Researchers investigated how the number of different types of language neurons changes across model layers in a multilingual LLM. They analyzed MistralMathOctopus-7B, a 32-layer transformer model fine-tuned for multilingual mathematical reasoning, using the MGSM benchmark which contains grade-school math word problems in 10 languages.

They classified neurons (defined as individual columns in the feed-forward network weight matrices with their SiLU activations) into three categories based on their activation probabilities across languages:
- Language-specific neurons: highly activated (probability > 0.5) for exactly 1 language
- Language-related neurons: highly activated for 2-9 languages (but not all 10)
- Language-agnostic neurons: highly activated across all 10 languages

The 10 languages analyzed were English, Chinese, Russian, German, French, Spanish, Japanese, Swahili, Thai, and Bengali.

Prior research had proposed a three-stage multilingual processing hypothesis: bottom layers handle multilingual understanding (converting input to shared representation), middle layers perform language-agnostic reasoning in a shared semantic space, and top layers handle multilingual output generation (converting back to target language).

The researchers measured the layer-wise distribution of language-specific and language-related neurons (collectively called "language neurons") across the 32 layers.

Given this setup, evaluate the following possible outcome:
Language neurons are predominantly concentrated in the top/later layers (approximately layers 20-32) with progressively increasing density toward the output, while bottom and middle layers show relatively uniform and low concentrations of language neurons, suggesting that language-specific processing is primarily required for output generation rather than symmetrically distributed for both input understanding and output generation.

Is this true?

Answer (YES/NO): NO